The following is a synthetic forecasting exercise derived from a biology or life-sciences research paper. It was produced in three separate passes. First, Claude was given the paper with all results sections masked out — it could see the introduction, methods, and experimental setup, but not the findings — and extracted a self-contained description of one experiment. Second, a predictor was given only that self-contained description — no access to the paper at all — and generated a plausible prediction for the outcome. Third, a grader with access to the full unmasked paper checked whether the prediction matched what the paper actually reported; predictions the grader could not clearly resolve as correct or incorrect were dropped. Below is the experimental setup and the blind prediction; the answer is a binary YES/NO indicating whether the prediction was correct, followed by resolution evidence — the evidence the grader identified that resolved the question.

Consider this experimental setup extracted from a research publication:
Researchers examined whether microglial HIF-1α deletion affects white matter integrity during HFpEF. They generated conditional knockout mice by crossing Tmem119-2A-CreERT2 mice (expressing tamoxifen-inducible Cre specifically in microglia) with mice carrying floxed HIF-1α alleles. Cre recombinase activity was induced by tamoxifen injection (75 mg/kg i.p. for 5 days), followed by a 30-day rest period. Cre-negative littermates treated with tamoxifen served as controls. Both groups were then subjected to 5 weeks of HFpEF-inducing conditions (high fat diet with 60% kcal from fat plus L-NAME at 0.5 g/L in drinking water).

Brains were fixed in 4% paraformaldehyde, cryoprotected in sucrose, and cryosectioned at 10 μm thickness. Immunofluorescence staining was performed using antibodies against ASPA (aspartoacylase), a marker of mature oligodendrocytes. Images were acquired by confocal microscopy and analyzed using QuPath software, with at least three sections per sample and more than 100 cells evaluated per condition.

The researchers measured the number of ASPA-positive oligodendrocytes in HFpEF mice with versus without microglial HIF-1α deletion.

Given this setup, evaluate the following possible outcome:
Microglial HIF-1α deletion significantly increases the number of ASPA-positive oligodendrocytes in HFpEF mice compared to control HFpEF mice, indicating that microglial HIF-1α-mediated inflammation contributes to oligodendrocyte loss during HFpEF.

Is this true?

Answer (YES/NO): YES